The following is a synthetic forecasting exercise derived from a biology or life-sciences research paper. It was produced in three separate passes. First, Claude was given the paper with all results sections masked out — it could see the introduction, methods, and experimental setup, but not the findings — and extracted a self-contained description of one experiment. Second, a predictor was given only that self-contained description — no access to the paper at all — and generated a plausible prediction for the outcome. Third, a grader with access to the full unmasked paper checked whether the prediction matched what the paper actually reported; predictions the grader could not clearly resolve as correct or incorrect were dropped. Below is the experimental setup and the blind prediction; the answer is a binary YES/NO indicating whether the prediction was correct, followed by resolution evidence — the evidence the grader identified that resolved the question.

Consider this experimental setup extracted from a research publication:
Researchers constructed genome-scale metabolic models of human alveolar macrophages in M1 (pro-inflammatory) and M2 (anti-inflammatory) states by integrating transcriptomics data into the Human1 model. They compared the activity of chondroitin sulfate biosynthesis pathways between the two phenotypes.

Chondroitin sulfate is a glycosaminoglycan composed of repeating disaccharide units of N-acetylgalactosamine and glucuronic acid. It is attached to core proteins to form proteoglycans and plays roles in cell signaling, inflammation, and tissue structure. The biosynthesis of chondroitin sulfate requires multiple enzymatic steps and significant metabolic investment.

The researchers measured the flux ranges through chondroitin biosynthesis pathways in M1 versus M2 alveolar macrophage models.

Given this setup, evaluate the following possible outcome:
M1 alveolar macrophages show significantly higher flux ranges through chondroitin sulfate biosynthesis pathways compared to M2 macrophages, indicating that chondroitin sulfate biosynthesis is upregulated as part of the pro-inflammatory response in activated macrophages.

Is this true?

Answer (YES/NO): YES